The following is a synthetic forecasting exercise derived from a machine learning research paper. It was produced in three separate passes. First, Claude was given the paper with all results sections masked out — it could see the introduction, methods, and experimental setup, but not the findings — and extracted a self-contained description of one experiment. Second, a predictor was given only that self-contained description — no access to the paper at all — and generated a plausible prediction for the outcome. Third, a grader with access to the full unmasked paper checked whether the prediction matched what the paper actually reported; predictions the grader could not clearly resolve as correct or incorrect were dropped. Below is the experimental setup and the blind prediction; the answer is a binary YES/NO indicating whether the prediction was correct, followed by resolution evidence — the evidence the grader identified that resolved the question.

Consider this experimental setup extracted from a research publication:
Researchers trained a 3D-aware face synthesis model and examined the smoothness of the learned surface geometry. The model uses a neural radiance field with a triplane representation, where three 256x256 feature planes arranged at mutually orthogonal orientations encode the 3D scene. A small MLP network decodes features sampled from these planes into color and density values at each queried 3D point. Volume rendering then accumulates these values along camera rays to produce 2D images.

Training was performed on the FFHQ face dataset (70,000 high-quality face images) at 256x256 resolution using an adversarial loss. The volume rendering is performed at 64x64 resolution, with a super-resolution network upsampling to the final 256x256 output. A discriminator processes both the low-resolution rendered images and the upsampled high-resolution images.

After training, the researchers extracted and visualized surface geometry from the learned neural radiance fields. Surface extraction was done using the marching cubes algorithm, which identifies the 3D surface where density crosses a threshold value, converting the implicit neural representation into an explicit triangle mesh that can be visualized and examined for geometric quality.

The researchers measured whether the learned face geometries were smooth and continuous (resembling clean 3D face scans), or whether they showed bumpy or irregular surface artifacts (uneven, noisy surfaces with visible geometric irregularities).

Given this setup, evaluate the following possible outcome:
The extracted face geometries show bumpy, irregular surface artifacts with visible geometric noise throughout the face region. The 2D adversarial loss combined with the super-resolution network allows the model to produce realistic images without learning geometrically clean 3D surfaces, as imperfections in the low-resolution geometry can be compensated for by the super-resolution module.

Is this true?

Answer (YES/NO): NO